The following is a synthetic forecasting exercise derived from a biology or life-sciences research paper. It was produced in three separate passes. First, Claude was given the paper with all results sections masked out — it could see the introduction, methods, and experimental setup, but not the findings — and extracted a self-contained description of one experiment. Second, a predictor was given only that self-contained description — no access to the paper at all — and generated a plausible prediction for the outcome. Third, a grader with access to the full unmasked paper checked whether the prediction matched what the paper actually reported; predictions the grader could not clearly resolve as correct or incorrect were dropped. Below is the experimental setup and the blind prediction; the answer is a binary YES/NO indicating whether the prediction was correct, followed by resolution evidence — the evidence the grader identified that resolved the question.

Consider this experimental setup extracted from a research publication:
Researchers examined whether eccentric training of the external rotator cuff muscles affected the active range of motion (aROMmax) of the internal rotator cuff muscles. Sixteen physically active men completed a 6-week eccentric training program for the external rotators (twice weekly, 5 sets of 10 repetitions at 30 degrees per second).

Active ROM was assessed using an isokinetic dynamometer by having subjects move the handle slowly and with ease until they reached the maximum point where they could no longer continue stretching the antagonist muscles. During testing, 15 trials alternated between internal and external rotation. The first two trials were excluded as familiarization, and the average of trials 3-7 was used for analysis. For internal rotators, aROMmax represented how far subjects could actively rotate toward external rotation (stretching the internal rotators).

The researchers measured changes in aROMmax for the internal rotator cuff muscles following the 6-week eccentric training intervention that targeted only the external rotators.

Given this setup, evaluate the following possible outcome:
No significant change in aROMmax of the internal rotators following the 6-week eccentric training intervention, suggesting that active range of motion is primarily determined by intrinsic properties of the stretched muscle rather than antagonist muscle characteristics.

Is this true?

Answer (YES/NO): NO